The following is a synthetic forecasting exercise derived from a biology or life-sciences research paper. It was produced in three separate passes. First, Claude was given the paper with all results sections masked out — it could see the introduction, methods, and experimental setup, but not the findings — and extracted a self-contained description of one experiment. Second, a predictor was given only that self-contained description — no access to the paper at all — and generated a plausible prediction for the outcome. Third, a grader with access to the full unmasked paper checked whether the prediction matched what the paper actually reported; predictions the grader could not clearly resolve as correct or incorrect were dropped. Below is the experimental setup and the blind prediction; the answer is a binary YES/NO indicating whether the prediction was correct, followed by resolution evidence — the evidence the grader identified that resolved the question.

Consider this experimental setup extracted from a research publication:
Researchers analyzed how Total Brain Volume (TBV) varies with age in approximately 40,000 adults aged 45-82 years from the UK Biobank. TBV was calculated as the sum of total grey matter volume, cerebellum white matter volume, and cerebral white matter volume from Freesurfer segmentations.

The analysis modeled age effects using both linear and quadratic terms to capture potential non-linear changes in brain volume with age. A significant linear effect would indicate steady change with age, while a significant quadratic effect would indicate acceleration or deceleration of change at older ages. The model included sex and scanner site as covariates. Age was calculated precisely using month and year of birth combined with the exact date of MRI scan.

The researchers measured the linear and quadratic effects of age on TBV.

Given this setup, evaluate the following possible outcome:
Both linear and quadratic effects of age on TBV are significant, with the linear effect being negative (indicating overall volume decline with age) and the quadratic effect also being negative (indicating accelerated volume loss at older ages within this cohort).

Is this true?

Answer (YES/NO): YES